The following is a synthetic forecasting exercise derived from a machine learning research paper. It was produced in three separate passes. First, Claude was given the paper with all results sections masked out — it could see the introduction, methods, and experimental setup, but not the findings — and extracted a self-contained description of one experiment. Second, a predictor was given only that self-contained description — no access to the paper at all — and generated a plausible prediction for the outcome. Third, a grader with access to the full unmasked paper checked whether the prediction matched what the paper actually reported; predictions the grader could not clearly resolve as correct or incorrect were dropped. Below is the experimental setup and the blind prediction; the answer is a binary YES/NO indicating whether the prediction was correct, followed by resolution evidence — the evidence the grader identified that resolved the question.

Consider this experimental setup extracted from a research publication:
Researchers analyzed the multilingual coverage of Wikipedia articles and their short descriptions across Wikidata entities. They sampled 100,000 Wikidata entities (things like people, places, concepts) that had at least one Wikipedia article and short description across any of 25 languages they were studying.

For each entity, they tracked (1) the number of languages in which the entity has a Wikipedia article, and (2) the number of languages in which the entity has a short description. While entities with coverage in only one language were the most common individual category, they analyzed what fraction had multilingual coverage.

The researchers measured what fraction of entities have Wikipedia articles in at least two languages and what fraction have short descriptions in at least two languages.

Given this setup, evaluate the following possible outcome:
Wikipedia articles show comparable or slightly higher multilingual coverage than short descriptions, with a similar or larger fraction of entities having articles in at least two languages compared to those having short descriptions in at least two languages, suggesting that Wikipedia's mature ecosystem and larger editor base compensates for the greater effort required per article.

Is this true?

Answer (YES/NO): NO